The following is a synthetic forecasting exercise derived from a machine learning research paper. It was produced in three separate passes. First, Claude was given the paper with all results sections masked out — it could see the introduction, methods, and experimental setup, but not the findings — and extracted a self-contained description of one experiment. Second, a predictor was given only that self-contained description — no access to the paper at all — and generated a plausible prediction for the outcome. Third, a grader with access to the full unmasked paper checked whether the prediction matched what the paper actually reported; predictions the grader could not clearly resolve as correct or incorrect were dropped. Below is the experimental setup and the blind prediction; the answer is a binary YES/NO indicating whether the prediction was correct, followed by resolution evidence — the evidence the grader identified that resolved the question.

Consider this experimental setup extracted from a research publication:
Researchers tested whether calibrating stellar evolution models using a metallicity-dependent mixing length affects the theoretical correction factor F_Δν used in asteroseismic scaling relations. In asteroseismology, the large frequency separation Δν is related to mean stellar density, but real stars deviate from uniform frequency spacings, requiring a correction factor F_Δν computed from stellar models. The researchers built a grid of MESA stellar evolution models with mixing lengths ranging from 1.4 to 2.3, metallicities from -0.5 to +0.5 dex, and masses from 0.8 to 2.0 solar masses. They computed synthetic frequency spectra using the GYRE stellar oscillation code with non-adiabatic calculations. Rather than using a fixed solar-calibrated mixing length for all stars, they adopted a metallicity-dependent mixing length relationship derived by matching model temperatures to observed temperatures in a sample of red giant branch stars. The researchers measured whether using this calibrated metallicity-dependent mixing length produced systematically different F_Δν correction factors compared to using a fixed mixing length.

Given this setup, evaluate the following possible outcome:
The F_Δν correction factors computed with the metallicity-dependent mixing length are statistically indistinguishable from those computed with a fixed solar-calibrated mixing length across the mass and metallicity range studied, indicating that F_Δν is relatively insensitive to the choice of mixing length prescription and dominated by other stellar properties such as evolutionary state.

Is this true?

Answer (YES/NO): YES